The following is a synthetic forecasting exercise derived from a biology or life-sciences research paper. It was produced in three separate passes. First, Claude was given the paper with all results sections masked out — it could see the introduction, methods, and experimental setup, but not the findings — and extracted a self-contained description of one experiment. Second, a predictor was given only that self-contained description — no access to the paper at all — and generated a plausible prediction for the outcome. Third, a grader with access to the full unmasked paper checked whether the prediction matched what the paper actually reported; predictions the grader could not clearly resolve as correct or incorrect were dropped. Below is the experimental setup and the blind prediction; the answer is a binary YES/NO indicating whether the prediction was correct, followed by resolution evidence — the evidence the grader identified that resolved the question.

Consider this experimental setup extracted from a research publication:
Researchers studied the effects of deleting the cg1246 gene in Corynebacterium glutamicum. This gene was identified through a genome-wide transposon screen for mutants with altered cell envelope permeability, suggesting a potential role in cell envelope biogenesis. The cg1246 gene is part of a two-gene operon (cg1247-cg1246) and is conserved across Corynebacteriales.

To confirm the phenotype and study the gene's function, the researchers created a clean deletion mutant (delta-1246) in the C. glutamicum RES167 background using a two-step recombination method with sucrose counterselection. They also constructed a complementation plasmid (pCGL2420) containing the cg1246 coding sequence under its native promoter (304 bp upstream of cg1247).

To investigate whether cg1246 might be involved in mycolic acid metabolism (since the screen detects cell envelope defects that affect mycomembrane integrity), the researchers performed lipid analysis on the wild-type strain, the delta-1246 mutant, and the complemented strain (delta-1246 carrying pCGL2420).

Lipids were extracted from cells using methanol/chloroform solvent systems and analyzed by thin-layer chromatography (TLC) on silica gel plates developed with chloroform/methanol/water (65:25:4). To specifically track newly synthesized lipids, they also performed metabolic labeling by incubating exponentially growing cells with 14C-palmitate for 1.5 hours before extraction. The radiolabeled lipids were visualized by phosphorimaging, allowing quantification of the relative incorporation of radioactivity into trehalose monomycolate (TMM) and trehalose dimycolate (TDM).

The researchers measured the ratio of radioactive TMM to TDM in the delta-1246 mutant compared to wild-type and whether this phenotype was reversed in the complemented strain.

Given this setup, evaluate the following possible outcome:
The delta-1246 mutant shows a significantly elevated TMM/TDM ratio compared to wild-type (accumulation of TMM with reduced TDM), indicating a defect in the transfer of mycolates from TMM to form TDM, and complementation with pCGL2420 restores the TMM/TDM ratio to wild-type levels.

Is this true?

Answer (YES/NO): NO